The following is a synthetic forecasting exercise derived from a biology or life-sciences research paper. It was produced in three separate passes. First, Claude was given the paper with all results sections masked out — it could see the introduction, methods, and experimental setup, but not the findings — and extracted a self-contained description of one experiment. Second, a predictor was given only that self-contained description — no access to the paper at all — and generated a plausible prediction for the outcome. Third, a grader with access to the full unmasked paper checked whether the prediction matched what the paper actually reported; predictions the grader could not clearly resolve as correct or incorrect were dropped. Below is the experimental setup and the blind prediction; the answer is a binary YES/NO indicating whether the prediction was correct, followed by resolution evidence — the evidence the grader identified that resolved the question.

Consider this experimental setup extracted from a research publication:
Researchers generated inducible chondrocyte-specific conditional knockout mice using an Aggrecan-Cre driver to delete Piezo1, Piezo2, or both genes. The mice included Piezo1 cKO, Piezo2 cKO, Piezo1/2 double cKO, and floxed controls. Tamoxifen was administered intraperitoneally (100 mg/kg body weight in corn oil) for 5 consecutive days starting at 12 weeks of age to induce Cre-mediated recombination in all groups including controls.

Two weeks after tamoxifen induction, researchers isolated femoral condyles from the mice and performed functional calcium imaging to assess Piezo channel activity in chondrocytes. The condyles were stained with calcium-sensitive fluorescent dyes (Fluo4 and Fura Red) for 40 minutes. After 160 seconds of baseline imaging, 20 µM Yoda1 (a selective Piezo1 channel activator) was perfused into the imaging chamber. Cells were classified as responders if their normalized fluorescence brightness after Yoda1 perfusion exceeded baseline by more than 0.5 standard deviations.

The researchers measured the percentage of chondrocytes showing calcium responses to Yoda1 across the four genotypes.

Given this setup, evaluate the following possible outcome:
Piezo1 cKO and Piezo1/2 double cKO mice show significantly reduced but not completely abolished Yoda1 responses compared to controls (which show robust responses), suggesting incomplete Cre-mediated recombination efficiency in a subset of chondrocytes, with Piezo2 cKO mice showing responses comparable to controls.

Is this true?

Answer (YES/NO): NO